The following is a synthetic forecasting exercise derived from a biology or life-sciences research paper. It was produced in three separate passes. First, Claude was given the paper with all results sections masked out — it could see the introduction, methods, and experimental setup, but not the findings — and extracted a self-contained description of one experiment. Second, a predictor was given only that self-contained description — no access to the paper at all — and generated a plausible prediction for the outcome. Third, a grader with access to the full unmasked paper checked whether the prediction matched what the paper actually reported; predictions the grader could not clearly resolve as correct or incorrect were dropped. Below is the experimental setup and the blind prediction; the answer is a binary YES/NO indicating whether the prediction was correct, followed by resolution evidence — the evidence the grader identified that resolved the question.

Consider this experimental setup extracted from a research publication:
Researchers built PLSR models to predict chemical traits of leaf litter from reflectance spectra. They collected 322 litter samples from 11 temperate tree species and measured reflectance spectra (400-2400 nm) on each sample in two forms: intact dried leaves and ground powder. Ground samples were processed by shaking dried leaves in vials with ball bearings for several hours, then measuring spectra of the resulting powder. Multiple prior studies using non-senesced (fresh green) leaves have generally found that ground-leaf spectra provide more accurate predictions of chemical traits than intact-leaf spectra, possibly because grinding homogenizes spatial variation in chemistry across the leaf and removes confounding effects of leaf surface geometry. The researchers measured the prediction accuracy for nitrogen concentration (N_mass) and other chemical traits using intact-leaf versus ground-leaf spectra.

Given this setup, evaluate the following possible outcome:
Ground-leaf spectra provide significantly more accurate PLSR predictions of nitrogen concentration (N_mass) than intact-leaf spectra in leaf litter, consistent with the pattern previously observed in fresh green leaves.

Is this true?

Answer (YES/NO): NO